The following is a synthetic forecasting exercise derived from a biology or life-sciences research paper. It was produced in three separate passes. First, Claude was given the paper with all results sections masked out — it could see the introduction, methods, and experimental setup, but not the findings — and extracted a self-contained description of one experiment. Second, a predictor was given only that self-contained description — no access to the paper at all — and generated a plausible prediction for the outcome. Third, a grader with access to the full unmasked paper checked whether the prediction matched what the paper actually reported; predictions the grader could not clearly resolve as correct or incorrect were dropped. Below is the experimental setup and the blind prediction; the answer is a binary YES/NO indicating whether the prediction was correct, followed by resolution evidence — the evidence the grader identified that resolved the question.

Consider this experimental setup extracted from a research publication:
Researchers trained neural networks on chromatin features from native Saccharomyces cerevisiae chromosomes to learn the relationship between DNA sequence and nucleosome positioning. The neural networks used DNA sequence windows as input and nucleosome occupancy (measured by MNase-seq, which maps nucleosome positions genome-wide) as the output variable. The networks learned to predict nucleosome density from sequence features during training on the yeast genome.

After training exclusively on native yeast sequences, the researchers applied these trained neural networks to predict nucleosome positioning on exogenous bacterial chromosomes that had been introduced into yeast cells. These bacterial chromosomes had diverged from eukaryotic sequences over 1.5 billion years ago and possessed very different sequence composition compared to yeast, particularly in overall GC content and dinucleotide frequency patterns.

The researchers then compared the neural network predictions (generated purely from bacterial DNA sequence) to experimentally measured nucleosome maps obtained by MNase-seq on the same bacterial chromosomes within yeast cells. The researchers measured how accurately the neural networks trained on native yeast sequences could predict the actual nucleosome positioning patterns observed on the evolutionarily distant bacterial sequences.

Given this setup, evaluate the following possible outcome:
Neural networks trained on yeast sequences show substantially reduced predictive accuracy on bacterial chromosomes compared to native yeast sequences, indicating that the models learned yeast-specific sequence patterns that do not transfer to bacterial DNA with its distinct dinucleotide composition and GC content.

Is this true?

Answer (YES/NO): NO